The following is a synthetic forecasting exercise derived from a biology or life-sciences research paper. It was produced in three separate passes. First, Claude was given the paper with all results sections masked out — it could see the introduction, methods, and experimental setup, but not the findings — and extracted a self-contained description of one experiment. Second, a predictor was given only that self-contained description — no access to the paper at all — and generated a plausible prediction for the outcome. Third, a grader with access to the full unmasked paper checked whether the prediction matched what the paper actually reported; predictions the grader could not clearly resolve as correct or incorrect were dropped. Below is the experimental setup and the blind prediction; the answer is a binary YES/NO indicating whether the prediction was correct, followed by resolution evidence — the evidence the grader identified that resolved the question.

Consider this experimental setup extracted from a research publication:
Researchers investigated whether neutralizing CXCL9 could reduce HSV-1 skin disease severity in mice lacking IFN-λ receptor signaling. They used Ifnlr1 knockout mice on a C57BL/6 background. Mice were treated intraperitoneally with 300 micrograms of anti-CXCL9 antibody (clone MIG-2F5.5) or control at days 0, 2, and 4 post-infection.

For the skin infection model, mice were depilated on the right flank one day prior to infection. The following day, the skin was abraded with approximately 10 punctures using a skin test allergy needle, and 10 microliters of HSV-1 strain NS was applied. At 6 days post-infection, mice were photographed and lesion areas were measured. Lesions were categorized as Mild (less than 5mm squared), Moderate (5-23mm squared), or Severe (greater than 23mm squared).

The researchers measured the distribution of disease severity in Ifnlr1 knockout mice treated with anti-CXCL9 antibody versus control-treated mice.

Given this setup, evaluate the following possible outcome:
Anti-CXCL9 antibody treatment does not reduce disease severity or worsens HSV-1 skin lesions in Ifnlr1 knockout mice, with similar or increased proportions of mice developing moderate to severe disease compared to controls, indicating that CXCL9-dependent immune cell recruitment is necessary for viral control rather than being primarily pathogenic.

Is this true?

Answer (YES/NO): NO